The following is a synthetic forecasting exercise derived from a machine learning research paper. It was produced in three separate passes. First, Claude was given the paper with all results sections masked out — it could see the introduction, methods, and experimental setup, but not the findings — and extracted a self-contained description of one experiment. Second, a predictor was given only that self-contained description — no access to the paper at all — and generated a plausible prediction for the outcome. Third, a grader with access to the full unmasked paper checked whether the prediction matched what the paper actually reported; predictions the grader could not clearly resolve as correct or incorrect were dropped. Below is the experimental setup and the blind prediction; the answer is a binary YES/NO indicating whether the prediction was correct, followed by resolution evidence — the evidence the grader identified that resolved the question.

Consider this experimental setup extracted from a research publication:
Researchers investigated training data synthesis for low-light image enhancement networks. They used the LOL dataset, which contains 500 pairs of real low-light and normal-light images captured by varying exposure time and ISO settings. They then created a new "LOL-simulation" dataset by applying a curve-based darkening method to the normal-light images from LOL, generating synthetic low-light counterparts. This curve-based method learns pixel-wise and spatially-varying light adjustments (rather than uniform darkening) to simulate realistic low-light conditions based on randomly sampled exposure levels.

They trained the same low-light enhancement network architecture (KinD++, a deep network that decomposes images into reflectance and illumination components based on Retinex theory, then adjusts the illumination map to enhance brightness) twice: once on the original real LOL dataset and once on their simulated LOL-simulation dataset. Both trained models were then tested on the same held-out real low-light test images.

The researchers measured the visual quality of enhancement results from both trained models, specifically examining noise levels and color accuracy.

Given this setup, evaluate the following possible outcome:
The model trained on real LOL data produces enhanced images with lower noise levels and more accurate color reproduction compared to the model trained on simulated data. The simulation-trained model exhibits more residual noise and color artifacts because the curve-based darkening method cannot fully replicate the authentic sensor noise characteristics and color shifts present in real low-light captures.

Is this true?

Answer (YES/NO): NO